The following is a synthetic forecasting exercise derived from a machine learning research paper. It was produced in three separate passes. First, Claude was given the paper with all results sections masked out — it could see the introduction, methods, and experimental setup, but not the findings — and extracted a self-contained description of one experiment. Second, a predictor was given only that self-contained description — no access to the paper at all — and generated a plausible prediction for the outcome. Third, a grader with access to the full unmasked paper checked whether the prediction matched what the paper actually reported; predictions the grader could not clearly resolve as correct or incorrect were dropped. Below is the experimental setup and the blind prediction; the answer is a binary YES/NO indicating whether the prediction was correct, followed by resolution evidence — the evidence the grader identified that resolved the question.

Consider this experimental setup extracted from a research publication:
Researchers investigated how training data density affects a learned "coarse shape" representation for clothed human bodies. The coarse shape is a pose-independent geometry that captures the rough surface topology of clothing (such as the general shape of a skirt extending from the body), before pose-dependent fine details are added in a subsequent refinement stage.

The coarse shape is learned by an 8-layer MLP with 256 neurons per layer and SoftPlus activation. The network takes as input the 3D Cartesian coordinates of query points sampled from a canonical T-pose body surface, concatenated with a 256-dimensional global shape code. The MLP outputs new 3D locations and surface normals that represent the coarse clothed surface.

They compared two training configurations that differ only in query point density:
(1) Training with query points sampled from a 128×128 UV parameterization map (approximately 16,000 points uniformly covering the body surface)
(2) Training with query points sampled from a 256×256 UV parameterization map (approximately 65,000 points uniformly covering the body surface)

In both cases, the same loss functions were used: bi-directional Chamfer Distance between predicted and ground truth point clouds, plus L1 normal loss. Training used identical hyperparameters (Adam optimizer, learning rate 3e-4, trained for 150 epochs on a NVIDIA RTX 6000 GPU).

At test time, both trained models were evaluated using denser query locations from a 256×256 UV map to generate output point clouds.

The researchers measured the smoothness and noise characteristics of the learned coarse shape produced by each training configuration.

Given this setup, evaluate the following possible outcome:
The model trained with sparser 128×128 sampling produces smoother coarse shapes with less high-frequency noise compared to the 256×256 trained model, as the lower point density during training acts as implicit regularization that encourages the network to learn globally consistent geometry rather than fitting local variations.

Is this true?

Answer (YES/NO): YES